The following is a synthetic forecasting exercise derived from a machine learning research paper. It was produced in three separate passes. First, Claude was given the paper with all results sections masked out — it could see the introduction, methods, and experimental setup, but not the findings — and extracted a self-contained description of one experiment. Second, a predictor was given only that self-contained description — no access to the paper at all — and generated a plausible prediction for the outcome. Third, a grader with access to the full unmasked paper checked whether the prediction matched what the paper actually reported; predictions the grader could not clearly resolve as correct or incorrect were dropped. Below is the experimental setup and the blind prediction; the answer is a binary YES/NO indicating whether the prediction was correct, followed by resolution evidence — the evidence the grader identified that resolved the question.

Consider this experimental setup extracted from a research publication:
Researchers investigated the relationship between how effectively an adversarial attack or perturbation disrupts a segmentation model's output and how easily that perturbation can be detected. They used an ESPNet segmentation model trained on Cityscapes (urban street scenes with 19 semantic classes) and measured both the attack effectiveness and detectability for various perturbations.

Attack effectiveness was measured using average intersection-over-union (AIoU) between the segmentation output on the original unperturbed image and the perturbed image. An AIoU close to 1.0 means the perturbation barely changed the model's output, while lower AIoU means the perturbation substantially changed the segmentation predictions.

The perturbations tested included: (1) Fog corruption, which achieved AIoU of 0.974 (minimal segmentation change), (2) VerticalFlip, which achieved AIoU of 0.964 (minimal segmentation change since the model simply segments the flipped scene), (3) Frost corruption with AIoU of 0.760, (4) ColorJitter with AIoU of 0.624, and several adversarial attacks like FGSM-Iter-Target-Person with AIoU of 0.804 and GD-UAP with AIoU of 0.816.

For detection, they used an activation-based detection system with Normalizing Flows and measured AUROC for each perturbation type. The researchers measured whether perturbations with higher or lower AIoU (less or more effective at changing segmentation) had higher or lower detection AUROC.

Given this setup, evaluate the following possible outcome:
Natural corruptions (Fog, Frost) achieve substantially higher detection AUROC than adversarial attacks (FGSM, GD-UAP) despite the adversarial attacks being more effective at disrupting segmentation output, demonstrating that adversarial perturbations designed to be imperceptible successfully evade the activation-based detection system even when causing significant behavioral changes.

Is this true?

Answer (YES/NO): NO